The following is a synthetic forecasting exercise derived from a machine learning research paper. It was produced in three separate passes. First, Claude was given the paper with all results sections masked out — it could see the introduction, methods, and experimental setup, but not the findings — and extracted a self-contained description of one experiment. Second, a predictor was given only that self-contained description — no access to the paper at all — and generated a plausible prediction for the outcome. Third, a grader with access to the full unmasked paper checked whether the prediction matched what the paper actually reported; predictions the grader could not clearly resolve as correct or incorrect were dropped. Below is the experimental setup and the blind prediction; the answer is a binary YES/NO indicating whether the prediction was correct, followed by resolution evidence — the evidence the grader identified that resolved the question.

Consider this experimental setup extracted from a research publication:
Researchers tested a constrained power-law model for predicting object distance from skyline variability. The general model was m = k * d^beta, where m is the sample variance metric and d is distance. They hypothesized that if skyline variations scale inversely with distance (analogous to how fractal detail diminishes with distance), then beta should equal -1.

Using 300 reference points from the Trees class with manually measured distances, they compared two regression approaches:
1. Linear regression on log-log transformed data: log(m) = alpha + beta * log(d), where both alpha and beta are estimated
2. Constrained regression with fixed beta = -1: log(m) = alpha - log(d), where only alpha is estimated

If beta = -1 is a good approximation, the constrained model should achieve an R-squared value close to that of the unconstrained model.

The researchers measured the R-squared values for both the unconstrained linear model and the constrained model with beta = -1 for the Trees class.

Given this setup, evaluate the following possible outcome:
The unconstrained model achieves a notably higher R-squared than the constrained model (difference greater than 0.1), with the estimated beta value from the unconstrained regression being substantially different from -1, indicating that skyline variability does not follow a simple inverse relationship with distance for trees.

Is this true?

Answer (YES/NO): NO